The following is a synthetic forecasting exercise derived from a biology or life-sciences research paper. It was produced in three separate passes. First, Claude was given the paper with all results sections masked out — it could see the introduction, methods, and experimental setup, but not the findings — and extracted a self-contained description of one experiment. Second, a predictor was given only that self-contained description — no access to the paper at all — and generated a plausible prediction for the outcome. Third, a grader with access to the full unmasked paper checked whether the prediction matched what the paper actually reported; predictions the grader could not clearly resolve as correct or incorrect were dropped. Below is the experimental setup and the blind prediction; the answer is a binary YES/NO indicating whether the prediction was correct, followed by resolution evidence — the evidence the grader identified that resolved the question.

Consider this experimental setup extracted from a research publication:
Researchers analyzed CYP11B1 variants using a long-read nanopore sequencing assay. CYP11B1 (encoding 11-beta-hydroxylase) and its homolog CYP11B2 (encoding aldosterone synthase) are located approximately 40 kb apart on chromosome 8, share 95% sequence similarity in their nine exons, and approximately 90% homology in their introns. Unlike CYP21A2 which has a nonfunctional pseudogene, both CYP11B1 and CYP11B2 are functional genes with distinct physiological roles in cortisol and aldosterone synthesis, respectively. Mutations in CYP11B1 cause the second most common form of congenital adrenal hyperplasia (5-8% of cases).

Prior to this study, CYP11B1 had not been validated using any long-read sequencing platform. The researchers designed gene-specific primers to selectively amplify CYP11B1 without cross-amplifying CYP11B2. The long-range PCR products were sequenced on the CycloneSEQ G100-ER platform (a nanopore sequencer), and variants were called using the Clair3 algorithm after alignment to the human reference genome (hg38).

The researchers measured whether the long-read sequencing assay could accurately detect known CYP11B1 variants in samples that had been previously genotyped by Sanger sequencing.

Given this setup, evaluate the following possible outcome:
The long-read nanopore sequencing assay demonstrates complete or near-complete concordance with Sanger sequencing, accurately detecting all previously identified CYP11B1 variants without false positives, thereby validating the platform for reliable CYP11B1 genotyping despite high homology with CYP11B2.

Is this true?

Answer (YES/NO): YES